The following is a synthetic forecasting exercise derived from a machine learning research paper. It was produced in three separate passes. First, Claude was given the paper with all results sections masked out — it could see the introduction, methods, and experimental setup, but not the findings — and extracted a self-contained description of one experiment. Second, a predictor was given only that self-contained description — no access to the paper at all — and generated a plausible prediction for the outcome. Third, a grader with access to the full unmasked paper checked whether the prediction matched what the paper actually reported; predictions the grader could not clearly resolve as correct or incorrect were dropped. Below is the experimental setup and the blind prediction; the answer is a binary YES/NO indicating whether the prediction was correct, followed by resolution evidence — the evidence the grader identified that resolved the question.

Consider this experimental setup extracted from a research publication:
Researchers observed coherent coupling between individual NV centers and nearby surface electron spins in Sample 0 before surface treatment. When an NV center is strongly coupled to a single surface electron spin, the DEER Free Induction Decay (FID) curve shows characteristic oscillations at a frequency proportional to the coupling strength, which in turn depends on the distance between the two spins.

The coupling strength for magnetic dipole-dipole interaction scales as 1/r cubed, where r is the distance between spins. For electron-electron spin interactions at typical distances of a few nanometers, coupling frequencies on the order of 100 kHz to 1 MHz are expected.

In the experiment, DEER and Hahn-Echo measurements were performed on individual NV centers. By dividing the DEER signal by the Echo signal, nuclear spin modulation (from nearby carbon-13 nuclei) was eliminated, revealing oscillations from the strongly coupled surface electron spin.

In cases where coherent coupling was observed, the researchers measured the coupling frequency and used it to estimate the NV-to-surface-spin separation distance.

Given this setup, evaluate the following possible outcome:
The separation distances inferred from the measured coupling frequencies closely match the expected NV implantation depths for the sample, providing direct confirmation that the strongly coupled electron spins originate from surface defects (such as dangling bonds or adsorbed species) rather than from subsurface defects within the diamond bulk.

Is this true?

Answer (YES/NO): YES